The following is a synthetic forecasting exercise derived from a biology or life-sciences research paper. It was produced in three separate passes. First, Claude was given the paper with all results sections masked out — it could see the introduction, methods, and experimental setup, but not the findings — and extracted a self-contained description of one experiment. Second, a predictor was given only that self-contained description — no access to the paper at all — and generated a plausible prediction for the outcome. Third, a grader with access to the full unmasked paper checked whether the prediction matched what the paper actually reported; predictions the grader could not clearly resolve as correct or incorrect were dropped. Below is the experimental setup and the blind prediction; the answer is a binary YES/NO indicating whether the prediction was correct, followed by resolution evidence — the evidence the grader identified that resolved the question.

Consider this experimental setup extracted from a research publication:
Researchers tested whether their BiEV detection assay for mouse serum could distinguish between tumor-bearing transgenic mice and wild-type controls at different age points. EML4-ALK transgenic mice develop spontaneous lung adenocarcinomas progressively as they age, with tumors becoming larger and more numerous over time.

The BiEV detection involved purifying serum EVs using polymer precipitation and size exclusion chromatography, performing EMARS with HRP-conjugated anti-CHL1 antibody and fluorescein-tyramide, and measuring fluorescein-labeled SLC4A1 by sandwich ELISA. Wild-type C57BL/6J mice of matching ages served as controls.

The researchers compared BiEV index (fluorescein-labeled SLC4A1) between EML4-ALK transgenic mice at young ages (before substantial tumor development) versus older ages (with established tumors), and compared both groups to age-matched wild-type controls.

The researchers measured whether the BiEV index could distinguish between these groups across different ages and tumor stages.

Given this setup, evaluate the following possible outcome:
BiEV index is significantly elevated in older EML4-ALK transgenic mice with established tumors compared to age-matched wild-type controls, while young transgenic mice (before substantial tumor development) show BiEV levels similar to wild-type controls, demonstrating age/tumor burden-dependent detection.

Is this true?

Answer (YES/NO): NO